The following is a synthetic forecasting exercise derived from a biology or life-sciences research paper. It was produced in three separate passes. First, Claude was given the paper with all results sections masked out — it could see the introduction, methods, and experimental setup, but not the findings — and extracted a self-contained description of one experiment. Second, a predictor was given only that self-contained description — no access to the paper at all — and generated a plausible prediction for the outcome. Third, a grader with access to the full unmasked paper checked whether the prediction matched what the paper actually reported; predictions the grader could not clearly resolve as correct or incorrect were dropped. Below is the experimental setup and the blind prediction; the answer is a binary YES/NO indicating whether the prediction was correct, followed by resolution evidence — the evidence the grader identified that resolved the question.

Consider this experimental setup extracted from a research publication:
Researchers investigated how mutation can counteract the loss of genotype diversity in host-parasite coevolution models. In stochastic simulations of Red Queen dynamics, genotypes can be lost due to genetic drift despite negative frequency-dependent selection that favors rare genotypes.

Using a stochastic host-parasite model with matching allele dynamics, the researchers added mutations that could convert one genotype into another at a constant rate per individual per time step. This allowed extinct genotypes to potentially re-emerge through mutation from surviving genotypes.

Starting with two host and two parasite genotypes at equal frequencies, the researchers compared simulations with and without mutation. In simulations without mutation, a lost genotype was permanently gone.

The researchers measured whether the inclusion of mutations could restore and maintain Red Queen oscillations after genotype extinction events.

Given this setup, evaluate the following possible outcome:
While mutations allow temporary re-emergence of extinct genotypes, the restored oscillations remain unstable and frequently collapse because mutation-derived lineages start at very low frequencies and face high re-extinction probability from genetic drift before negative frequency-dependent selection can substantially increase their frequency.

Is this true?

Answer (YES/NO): NO